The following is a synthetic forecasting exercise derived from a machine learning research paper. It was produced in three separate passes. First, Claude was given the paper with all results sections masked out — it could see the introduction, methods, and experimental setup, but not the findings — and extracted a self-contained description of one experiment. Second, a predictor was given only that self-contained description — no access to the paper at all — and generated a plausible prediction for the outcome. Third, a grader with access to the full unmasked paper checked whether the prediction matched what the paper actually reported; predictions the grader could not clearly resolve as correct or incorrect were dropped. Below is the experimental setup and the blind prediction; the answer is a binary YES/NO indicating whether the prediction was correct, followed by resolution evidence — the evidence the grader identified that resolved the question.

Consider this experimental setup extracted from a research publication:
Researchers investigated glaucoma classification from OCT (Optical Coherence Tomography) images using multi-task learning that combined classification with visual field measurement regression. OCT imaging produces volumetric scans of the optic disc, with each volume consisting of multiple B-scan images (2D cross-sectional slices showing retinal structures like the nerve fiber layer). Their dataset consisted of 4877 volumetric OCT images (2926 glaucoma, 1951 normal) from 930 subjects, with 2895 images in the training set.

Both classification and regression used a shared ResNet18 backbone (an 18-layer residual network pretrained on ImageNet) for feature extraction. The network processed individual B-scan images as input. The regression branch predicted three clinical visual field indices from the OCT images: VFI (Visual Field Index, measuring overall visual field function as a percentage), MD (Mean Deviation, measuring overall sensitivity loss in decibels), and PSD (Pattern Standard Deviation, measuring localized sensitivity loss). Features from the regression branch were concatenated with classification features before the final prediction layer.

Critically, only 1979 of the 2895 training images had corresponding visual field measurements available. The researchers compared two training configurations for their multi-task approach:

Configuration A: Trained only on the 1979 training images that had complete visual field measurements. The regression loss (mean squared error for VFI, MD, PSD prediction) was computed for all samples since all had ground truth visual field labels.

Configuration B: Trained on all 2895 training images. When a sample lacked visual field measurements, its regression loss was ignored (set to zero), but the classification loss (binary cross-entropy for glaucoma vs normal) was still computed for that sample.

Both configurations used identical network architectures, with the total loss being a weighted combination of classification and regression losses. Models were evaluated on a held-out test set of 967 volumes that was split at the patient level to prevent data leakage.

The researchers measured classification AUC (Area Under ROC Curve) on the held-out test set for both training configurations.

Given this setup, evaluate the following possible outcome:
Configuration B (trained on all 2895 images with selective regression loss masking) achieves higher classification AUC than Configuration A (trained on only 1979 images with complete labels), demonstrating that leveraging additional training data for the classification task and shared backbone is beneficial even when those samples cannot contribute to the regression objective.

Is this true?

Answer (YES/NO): YES